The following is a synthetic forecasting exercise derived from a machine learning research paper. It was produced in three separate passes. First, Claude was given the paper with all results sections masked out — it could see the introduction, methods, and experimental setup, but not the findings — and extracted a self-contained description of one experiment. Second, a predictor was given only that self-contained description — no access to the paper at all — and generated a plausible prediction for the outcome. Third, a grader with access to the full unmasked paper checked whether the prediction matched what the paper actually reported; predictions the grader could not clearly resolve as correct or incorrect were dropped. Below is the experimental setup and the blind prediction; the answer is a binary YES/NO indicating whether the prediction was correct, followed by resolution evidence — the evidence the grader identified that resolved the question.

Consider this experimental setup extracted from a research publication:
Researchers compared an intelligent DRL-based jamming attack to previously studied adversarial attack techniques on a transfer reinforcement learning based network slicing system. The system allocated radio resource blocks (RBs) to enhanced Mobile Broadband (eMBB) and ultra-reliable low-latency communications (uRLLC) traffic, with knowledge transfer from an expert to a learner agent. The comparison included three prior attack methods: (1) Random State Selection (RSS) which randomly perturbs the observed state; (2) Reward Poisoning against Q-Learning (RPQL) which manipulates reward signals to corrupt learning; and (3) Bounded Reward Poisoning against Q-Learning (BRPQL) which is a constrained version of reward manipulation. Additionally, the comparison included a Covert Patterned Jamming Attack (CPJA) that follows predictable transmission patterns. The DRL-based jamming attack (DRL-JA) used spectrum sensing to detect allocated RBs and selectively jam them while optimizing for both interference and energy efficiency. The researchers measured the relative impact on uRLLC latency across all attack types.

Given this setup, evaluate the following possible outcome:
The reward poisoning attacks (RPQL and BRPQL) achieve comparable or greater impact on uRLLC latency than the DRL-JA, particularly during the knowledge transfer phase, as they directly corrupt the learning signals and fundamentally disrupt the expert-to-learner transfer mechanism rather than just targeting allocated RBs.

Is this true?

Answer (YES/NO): NO